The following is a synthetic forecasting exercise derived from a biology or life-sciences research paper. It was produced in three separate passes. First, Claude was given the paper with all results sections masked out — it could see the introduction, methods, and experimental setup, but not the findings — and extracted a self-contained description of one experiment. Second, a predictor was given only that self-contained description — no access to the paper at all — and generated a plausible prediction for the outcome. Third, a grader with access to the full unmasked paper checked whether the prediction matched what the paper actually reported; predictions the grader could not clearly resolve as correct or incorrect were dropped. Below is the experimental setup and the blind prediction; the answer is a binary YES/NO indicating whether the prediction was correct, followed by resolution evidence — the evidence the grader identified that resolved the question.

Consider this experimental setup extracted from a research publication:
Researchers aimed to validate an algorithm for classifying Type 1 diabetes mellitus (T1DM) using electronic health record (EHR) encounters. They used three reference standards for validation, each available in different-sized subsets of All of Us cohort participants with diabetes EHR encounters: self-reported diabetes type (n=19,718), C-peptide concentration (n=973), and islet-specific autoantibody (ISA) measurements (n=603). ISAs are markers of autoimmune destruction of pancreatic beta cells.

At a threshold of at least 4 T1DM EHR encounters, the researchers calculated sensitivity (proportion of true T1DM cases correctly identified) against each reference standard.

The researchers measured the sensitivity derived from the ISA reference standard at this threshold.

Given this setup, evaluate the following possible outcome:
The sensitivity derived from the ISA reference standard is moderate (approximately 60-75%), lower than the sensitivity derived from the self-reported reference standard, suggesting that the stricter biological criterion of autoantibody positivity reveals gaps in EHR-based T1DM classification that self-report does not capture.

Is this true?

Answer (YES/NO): NO